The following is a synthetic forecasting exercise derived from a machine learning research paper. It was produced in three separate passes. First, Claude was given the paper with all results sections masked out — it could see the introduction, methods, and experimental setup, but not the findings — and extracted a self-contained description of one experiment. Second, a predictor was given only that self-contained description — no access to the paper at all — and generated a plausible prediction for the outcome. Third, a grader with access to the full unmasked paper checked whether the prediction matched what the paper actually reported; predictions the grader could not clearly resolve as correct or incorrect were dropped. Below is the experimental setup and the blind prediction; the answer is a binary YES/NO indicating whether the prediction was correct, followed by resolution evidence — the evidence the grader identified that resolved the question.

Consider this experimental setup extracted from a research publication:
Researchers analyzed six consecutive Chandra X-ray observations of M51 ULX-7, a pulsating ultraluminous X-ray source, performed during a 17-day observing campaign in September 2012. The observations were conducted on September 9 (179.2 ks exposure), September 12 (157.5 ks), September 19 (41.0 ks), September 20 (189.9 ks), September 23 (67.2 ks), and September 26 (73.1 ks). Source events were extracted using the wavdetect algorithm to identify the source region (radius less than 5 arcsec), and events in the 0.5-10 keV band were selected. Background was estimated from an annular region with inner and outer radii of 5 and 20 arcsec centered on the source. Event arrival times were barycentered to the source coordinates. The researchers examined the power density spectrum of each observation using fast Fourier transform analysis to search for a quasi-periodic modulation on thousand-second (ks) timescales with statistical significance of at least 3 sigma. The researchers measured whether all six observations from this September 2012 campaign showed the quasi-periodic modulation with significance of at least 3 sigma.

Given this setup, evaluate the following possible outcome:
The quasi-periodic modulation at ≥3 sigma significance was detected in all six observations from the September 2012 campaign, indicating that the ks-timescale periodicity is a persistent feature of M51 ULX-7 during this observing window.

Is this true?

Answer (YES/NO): NO